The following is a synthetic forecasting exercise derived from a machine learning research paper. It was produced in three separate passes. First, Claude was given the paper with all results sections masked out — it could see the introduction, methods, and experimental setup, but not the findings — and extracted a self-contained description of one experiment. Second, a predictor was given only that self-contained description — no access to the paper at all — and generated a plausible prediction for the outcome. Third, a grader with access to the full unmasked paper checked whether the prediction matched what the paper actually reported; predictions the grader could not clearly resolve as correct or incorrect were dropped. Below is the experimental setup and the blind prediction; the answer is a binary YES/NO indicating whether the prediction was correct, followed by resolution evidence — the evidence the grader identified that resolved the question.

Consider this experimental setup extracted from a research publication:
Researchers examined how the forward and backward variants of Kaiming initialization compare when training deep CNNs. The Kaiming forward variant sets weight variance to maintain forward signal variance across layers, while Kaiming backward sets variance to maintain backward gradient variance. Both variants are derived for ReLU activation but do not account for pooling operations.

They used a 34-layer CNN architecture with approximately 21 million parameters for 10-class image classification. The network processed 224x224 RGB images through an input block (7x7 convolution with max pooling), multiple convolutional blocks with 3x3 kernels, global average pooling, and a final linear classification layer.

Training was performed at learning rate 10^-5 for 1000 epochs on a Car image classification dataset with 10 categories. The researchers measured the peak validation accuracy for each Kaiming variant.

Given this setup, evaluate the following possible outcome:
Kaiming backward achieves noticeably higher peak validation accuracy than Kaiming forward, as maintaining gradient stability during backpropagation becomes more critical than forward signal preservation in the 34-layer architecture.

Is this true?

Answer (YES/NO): YES